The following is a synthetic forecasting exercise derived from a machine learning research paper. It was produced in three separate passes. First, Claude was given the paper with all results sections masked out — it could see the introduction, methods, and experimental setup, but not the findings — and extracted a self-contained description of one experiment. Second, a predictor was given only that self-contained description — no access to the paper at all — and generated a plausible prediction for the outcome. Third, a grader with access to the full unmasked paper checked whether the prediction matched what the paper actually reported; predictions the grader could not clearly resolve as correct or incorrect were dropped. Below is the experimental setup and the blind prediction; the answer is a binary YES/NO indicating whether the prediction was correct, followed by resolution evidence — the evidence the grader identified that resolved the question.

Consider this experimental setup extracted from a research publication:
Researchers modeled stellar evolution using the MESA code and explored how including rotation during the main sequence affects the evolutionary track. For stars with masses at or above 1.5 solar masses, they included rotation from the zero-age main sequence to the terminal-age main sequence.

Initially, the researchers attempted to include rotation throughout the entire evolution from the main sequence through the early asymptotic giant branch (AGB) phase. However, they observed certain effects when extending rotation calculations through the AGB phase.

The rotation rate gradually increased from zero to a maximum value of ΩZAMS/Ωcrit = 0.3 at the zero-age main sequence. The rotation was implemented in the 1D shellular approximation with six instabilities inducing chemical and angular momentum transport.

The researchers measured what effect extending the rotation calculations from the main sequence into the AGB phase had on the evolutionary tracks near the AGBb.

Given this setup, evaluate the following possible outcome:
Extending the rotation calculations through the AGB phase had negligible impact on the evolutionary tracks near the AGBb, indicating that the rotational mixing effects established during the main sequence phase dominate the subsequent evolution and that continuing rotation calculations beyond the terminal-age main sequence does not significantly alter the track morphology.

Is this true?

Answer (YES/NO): NO